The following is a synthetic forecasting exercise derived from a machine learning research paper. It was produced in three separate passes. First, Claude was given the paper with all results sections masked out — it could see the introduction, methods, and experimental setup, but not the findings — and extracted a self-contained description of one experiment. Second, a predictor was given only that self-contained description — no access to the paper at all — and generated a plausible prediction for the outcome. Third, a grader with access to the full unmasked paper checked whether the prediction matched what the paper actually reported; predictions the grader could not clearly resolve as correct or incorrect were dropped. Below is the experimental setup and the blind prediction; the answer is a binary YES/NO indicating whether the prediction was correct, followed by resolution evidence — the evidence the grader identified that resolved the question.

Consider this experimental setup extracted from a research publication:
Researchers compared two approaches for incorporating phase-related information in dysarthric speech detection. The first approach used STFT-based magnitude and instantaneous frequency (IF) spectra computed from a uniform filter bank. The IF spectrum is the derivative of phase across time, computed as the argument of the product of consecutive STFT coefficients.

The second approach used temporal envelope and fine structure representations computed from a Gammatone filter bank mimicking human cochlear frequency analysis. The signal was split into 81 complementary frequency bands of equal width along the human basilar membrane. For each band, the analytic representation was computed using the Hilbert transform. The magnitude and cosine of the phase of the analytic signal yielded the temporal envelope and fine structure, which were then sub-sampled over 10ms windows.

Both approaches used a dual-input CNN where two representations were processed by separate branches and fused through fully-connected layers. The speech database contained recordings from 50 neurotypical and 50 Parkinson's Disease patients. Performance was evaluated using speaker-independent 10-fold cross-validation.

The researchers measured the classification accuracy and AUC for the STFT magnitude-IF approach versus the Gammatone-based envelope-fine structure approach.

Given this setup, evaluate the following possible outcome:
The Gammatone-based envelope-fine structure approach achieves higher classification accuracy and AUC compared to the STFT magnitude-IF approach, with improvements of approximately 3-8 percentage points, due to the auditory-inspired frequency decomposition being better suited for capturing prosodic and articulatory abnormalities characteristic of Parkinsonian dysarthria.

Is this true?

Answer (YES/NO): NO